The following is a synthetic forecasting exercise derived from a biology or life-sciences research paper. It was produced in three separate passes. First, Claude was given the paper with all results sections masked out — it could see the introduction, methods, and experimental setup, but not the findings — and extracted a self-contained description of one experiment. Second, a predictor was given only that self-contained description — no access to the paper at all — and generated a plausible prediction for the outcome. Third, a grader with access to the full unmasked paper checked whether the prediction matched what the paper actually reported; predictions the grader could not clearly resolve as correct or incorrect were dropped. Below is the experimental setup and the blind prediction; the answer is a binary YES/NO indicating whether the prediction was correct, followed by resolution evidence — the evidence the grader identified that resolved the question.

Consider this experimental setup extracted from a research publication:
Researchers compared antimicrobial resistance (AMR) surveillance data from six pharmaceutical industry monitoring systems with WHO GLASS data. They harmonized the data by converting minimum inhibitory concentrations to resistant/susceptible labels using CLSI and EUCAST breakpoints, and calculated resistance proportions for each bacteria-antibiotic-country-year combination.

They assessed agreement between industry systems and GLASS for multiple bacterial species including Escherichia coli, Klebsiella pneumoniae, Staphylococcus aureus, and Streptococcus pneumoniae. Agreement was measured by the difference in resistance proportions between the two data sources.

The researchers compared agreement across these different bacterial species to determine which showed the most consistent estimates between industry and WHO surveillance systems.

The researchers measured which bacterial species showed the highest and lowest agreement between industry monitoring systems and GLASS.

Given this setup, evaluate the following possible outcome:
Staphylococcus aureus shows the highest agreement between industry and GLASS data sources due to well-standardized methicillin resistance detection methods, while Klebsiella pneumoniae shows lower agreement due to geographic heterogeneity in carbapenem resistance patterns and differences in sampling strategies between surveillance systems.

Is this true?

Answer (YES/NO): NO